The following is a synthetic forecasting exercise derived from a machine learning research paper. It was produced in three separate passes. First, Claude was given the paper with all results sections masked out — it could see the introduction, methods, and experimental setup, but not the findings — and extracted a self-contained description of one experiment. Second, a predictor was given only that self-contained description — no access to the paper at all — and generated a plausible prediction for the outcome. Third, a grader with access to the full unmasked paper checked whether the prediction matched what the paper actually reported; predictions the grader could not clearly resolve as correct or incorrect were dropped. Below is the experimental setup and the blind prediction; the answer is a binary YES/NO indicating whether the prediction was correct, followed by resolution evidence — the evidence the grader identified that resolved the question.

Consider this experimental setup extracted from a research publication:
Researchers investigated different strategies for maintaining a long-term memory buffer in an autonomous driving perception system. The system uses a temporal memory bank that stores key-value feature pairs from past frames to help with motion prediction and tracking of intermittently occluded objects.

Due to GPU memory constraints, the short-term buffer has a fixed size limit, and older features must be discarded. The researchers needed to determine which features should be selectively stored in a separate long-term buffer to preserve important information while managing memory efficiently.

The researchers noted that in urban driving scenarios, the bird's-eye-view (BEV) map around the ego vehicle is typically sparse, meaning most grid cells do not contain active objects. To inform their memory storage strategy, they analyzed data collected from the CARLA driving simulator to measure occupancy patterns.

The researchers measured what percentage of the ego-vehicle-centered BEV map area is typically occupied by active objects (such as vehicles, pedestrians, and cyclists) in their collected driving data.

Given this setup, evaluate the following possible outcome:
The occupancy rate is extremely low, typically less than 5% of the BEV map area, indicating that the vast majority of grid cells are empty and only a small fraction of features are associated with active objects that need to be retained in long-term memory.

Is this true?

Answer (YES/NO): NO